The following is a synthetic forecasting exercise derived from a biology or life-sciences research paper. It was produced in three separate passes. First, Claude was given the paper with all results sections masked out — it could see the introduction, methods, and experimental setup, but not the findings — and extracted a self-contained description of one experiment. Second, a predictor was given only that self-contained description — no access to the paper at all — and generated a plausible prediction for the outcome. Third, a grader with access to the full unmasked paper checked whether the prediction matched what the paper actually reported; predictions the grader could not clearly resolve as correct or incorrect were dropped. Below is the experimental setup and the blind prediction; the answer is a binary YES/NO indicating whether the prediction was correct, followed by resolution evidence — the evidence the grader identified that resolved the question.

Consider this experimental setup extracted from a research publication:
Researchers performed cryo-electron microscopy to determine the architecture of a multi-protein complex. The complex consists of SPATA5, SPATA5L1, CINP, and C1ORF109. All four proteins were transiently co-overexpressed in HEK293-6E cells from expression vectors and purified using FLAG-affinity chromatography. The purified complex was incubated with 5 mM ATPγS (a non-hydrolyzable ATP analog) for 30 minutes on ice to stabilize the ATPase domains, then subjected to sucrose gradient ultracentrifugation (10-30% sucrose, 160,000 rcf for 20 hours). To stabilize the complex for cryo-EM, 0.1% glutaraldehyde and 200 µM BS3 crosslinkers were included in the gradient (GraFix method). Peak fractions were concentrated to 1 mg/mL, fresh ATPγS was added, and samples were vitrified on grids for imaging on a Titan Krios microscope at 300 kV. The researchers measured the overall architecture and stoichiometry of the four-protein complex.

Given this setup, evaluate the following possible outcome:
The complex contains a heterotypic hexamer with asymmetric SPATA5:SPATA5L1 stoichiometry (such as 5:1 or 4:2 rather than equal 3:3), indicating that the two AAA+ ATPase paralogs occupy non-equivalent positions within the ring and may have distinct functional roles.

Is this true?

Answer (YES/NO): YES